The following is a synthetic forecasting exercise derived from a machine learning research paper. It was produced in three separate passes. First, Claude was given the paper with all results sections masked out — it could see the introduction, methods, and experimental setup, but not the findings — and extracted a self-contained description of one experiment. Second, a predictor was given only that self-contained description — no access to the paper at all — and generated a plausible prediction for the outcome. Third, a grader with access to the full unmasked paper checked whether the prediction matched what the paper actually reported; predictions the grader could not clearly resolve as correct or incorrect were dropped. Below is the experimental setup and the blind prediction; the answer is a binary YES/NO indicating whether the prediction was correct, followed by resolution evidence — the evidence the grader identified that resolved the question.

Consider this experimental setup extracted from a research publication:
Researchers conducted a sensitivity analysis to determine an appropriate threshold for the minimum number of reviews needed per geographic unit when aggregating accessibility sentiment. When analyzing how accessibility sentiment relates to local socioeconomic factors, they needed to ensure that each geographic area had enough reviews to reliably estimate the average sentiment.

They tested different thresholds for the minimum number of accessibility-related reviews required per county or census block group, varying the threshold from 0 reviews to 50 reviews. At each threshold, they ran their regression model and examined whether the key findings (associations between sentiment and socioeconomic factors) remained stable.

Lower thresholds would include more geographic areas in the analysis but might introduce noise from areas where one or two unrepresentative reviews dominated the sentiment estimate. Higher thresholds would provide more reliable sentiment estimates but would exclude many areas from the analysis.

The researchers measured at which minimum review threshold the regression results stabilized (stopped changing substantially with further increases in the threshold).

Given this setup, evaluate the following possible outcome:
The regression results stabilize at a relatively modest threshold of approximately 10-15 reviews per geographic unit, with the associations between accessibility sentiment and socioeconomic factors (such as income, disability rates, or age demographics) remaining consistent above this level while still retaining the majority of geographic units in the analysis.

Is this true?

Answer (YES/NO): YES